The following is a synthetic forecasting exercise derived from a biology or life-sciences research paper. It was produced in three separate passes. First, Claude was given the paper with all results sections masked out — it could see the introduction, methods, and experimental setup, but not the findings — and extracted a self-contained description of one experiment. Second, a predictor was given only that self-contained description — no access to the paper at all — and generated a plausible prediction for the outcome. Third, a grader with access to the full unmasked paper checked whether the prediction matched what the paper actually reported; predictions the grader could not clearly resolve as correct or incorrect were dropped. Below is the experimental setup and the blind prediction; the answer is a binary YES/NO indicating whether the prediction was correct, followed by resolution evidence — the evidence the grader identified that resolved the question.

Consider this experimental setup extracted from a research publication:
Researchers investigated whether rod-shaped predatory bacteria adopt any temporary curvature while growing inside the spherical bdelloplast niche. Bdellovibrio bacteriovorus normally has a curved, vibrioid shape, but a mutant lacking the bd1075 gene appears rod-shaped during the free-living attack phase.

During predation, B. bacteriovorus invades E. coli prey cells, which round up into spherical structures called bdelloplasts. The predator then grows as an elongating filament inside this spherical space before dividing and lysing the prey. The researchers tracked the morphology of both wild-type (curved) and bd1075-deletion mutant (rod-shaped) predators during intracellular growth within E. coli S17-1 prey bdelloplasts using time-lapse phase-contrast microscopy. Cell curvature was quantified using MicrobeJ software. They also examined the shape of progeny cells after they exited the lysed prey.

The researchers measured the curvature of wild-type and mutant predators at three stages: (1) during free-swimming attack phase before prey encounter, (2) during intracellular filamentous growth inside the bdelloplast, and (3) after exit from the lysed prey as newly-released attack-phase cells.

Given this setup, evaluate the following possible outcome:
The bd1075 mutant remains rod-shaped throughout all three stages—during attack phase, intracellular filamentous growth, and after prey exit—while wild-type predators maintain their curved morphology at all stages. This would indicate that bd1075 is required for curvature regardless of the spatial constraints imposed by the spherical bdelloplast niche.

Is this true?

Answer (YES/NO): NO